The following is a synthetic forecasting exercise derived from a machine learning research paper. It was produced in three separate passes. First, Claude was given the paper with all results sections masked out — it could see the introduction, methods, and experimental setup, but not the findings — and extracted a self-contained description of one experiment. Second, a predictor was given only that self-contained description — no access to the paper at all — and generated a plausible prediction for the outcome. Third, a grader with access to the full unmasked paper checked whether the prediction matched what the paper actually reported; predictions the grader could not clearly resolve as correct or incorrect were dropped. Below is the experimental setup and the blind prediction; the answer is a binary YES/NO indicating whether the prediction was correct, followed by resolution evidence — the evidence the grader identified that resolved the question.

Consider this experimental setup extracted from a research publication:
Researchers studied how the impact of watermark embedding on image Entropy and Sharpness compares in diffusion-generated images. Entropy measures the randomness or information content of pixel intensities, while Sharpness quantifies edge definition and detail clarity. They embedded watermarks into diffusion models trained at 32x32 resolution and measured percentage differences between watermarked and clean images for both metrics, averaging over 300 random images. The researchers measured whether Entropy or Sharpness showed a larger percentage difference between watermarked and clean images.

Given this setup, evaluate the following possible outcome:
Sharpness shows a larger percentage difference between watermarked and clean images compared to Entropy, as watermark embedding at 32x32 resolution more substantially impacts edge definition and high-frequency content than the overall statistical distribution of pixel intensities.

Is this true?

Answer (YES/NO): YES